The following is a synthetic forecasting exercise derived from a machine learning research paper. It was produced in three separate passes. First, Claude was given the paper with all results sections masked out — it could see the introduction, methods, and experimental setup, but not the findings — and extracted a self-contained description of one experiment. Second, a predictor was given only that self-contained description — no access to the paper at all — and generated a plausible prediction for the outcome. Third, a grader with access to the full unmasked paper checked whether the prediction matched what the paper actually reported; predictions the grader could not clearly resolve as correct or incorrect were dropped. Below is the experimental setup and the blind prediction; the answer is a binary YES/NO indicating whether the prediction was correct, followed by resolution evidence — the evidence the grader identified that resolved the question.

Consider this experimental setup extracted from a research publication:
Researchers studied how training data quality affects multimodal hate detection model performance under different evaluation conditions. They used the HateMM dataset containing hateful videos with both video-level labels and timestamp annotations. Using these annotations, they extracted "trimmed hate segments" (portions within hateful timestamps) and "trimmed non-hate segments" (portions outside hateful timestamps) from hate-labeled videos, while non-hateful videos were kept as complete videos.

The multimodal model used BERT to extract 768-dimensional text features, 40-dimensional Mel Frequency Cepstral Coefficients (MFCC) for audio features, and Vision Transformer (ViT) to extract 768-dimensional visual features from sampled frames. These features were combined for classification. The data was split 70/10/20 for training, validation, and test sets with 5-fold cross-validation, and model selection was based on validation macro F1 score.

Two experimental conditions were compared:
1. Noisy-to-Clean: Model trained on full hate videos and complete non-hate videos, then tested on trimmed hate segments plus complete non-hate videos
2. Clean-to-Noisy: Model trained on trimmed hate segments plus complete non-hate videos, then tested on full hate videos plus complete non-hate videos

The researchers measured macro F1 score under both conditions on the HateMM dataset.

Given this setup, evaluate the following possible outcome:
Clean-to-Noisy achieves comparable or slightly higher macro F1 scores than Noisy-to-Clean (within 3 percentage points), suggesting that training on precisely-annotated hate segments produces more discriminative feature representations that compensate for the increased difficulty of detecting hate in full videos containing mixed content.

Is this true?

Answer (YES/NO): NO